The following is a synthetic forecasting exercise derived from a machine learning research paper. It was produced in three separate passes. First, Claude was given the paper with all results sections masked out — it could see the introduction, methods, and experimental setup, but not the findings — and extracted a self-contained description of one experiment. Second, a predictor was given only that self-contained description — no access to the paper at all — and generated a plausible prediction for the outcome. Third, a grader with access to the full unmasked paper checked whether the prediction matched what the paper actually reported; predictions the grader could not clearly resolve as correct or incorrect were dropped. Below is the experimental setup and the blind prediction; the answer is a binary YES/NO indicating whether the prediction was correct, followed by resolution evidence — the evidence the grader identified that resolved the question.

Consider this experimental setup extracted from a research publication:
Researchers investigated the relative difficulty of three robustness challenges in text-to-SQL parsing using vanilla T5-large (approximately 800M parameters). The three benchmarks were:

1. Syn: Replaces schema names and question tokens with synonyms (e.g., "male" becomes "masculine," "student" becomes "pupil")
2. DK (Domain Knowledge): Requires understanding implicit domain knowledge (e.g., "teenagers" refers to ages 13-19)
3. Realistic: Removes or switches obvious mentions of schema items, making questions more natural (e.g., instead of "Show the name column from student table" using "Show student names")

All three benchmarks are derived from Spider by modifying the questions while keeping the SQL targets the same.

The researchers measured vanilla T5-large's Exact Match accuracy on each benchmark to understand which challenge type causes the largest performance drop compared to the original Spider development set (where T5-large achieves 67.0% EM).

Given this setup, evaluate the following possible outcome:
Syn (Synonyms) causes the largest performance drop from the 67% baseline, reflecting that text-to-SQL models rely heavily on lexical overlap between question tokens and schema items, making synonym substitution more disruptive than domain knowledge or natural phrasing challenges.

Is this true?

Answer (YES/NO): NO